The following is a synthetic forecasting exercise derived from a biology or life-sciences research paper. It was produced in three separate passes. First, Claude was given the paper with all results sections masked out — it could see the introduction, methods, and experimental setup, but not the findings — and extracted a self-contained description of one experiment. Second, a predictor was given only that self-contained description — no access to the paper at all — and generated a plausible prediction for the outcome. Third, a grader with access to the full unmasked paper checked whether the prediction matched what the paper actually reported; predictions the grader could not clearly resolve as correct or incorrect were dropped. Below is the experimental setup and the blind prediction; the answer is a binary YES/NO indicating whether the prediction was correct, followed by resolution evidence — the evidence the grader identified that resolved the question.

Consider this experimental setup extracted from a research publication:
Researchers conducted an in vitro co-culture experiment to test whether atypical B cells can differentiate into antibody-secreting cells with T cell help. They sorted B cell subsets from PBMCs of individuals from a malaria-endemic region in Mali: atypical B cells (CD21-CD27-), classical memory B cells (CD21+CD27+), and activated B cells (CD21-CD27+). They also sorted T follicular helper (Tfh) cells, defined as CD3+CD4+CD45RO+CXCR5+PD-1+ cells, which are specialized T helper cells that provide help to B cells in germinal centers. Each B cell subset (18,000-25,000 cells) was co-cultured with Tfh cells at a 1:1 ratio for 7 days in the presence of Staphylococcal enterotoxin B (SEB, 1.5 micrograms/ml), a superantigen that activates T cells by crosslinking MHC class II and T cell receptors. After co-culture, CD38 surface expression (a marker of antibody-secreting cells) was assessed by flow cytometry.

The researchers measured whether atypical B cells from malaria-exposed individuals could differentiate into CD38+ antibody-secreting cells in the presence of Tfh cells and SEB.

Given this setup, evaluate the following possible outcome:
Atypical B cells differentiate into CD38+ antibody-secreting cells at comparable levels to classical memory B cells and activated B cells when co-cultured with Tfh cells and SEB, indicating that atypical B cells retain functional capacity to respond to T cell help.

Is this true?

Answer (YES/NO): NO